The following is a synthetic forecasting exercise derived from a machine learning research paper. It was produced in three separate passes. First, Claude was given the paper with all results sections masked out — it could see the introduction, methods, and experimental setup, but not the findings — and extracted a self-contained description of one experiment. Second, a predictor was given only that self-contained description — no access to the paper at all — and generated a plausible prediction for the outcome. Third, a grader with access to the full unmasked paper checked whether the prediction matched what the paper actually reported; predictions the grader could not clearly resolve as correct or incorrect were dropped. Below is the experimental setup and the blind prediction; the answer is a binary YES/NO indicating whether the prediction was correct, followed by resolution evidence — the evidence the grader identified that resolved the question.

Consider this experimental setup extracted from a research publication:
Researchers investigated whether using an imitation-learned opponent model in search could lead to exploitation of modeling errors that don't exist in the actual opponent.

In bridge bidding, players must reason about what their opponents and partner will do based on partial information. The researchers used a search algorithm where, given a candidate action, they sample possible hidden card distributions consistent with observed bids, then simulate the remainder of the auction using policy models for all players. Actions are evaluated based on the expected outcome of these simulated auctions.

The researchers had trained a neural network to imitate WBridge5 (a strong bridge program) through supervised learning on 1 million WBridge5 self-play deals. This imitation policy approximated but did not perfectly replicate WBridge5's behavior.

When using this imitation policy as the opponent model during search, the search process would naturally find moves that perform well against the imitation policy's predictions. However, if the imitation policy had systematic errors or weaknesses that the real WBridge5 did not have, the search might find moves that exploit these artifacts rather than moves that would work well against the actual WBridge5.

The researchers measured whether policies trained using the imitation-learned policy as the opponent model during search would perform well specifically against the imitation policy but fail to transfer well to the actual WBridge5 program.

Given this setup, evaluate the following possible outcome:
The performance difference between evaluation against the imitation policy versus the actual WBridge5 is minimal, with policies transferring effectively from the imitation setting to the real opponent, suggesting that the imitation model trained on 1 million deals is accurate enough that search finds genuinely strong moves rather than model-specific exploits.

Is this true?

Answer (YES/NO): NO